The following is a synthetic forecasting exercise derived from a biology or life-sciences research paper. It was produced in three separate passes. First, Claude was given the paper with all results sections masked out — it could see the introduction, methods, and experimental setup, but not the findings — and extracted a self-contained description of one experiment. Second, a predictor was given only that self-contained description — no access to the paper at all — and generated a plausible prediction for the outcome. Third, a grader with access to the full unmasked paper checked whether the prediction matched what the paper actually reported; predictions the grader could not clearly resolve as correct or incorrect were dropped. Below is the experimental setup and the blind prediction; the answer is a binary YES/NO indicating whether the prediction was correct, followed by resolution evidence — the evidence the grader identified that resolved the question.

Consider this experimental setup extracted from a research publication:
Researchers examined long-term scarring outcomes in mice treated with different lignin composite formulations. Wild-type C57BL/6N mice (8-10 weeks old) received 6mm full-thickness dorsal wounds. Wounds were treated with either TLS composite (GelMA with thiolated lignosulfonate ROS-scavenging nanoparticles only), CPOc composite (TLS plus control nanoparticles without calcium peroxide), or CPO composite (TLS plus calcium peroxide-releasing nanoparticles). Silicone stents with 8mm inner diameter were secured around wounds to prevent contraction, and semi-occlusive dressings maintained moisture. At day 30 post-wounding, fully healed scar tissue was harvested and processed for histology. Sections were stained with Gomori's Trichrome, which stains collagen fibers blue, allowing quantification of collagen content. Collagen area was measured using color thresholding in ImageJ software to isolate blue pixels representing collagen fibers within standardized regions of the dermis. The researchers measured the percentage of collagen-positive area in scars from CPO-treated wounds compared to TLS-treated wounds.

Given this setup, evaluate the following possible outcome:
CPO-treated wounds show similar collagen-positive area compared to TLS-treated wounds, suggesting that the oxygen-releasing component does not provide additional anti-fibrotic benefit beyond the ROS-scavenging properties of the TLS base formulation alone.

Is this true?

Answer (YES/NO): NO